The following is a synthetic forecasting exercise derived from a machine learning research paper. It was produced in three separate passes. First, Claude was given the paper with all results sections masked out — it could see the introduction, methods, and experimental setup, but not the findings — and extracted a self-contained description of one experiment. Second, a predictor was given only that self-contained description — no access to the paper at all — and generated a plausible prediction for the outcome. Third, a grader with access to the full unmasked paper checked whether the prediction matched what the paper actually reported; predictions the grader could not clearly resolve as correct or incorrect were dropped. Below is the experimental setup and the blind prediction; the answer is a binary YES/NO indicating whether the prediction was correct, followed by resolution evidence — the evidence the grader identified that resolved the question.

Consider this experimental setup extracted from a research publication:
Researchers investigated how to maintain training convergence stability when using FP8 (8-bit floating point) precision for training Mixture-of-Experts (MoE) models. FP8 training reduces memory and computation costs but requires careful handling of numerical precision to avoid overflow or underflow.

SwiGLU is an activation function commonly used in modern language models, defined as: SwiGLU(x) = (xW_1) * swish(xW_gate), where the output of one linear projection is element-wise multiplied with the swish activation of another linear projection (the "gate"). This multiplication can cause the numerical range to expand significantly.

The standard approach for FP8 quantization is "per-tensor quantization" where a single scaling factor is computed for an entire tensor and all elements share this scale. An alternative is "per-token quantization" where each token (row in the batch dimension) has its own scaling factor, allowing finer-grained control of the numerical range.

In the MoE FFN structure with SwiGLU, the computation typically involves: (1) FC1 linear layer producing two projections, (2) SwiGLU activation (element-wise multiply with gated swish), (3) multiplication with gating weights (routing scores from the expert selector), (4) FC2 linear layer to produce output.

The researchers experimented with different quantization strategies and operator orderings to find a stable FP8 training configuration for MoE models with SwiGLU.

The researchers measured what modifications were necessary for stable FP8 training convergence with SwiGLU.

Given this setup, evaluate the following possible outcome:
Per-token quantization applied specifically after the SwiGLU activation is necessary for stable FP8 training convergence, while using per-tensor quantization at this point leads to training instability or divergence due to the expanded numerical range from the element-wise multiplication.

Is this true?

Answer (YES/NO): YES